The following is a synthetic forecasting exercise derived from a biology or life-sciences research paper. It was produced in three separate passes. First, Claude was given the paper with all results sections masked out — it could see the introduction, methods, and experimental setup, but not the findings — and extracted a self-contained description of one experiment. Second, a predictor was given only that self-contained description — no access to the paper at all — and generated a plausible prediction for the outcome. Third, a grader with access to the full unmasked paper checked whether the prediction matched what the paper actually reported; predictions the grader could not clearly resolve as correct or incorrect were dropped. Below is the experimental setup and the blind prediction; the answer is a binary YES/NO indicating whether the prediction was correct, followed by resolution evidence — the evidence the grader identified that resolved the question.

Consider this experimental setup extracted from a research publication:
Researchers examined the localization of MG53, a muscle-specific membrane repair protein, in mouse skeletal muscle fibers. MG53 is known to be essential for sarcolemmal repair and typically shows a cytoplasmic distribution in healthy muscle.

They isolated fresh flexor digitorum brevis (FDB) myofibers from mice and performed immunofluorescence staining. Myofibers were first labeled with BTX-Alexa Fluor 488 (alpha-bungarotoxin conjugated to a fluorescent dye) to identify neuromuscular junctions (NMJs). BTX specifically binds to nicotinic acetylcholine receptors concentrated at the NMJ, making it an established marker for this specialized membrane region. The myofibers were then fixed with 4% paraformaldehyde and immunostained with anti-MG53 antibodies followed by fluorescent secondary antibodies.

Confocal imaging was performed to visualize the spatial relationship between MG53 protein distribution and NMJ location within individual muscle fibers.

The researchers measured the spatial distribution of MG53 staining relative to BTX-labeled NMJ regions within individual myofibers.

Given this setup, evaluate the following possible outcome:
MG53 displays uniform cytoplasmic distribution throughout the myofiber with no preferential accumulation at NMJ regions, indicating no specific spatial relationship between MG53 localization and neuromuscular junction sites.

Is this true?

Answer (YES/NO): NO